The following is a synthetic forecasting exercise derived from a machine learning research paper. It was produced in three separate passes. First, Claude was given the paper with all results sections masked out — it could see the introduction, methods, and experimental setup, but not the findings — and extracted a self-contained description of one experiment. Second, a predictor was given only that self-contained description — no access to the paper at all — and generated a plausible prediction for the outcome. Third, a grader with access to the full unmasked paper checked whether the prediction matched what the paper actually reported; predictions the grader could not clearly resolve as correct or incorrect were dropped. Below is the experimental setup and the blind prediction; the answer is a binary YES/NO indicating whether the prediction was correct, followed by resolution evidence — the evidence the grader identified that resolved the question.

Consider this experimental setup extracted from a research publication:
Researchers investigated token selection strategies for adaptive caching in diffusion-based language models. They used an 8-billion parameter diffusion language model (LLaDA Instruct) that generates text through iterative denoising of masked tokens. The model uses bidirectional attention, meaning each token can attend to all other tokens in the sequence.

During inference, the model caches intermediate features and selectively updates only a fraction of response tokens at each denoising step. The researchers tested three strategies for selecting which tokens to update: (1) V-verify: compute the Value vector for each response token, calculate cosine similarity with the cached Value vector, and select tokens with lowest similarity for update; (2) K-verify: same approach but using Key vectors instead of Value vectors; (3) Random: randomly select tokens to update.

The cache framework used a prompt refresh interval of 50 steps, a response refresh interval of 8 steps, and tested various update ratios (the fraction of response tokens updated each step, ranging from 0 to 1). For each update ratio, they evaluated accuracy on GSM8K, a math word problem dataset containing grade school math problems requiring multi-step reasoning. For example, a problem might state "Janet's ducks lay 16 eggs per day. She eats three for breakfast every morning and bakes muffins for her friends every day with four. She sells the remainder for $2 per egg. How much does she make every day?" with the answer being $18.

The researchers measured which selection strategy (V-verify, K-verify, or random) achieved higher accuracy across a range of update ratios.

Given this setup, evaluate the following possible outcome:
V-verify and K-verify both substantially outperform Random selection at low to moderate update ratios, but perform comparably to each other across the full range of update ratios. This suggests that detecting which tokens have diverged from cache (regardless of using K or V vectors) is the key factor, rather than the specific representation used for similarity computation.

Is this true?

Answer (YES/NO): NO